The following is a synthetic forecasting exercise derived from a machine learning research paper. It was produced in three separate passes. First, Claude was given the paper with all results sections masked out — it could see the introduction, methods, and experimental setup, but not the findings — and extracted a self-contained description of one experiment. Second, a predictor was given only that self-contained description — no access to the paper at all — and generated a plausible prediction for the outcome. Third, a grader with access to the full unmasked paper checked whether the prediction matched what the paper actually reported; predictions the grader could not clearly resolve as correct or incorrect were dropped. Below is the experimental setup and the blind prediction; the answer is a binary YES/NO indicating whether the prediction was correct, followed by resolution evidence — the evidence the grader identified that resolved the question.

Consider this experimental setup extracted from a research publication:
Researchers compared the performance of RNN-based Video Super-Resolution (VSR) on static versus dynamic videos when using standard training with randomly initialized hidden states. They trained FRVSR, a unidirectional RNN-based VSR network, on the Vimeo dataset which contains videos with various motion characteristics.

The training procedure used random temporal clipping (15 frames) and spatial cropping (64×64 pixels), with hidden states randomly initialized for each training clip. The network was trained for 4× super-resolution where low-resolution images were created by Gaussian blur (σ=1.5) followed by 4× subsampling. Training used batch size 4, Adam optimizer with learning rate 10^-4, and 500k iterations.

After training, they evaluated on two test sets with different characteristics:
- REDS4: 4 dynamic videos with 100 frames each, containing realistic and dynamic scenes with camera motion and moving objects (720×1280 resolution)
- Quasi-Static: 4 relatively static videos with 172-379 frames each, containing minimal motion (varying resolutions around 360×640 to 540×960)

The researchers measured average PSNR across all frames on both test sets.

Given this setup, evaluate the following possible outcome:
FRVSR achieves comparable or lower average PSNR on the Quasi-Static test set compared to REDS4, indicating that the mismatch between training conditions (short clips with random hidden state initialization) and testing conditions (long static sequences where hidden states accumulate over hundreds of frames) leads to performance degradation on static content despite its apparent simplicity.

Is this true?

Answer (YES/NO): YES